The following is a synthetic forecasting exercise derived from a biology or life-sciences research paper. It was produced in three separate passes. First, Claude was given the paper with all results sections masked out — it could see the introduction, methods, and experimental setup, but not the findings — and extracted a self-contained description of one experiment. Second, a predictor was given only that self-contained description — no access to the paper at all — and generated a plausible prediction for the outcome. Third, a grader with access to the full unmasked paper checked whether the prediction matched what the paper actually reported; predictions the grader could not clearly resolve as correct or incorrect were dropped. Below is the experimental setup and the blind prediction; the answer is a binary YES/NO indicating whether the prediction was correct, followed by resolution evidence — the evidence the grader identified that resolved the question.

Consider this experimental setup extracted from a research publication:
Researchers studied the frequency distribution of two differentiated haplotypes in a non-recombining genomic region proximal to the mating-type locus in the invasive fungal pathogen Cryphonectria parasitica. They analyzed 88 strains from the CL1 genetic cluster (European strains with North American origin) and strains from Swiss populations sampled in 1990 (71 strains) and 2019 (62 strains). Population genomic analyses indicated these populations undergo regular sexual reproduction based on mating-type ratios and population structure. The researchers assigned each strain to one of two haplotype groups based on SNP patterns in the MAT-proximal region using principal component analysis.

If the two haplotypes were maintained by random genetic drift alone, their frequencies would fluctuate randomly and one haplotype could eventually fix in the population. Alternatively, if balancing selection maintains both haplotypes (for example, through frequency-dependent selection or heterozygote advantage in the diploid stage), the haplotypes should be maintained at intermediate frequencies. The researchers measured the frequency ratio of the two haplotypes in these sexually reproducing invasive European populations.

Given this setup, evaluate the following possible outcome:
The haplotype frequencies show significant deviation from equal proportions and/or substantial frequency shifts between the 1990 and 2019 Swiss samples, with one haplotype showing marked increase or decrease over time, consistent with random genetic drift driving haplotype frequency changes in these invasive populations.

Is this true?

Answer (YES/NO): NO